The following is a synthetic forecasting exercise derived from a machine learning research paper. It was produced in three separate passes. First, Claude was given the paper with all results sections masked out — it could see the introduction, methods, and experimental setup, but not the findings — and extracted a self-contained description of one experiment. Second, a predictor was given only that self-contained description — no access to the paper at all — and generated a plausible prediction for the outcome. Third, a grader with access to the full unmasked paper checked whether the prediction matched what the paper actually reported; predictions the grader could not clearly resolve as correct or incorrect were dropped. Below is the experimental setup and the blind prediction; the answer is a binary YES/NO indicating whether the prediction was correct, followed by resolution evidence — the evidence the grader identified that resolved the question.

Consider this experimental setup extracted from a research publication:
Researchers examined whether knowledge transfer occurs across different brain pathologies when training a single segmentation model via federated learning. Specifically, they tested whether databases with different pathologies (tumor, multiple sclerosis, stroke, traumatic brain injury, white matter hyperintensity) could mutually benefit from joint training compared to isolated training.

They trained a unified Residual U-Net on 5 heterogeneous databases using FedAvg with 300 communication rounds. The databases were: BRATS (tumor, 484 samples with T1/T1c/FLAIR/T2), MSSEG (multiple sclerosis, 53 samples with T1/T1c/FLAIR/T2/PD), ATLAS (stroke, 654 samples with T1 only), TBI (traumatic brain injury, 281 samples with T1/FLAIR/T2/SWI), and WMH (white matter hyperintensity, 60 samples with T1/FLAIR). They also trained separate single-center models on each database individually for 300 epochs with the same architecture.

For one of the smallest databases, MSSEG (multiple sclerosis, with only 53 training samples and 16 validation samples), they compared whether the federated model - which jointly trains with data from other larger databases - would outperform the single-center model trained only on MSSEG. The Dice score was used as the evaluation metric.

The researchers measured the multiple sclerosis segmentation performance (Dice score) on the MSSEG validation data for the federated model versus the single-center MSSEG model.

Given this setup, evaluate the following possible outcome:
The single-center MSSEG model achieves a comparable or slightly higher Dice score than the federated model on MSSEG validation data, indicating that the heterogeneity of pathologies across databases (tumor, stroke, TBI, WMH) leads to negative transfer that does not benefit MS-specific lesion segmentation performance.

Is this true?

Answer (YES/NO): NO